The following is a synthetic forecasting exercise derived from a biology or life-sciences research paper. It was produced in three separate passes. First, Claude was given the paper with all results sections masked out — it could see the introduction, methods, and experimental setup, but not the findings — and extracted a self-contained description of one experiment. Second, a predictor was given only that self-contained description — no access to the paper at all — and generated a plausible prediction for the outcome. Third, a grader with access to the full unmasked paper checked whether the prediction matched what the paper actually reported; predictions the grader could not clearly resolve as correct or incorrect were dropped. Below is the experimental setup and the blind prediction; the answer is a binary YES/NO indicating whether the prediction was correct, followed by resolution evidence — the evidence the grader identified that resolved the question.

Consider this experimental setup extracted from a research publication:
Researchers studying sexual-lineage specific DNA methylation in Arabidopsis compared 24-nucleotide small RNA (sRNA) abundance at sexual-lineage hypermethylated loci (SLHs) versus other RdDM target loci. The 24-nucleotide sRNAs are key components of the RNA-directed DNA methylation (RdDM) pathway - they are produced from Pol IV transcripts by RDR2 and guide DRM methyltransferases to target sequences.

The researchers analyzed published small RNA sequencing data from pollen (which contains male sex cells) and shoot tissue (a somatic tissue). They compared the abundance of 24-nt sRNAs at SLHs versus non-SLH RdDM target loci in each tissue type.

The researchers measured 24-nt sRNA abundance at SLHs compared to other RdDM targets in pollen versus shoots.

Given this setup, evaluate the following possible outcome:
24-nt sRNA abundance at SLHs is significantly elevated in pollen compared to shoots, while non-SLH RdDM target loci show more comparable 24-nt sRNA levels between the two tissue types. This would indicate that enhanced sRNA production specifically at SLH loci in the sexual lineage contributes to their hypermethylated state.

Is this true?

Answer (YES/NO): YES